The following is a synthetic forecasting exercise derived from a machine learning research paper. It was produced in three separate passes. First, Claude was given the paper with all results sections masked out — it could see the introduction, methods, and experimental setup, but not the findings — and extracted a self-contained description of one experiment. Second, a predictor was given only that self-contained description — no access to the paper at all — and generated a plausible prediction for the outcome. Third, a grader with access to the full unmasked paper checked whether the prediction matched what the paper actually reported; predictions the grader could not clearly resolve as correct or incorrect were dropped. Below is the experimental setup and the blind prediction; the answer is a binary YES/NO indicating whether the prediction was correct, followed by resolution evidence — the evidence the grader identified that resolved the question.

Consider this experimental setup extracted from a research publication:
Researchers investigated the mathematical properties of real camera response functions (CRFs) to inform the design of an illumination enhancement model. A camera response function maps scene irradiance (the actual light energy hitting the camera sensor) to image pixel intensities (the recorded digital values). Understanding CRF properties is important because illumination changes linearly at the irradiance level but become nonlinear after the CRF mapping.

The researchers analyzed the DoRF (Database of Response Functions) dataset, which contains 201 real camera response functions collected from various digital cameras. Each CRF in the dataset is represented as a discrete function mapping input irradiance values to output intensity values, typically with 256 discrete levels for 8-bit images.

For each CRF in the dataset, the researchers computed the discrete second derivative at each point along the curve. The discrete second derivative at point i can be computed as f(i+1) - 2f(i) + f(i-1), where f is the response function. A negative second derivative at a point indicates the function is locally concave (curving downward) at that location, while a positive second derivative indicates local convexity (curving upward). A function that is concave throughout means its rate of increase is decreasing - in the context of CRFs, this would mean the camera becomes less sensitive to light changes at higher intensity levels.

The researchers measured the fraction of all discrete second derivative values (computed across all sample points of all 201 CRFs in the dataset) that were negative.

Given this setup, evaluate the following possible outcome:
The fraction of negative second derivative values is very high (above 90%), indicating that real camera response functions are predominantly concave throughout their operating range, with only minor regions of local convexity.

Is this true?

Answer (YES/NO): NO